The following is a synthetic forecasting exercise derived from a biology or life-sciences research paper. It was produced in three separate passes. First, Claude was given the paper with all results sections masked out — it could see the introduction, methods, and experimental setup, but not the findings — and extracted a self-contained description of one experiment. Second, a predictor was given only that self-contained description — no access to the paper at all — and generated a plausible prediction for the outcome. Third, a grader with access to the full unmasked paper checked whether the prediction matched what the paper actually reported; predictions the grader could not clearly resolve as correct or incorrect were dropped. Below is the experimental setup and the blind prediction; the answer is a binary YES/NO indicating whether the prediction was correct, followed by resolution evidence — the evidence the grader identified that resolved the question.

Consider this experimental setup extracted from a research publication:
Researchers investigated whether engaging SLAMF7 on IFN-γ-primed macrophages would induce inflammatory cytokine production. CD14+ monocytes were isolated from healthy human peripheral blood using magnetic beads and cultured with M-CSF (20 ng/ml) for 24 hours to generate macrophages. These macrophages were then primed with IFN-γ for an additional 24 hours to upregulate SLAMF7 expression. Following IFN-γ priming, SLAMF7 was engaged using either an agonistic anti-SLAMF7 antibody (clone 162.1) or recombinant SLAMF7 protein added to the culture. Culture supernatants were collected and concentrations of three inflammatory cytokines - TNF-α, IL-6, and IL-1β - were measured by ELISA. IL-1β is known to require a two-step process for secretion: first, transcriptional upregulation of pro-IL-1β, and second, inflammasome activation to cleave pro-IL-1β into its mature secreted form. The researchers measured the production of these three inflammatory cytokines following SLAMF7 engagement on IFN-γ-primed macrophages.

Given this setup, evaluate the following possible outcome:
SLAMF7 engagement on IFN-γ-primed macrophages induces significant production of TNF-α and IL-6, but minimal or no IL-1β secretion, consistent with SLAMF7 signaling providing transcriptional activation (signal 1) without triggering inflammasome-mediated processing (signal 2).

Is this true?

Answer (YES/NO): YES